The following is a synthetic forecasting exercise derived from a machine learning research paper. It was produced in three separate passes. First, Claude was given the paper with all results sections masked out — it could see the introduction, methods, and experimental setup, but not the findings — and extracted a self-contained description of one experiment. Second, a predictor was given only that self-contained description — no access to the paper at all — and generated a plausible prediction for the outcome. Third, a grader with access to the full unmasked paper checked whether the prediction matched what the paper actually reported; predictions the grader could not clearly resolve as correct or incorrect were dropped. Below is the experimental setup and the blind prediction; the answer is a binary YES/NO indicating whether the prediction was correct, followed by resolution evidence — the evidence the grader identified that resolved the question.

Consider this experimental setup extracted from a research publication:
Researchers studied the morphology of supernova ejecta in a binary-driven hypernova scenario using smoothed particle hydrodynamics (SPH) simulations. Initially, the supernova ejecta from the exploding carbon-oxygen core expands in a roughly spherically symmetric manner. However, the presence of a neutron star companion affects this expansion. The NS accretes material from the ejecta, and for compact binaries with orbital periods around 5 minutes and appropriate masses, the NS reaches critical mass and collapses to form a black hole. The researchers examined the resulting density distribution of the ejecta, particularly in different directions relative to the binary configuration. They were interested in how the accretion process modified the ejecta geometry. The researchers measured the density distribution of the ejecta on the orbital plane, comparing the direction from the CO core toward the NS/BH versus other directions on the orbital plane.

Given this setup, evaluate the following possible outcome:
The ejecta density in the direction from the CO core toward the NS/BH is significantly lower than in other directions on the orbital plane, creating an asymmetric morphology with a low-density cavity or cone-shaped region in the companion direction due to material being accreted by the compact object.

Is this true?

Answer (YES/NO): YES